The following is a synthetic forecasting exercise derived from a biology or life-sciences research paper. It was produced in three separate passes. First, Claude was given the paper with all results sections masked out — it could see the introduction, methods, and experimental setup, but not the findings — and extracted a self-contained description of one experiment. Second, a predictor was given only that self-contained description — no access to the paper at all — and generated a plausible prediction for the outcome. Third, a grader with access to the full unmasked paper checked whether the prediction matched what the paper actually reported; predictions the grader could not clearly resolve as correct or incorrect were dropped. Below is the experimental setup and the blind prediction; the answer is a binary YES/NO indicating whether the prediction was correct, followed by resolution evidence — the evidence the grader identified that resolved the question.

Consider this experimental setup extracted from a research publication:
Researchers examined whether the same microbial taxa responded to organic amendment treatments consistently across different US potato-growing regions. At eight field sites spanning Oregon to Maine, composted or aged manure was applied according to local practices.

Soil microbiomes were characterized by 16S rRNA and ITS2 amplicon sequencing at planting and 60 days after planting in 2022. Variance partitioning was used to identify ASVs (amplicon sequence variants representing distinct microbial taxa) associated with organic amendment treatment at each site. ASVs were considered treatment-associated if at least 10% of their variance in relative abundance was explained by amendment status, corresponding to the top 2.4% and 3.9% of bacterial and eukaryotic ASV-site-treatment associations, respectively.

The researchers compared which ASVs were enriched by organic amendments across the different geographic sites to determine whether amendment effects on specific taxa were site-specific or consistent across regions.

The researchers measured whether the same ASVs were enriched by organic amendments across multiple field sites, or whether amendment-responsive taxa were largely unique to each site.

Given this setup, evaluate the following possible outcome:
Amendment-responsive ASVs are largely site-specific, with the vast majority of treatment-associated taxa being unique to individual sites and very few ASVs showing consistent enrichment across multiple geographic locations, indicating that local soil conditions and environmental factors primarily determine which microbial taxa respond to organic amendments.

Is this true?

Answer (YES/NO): YES